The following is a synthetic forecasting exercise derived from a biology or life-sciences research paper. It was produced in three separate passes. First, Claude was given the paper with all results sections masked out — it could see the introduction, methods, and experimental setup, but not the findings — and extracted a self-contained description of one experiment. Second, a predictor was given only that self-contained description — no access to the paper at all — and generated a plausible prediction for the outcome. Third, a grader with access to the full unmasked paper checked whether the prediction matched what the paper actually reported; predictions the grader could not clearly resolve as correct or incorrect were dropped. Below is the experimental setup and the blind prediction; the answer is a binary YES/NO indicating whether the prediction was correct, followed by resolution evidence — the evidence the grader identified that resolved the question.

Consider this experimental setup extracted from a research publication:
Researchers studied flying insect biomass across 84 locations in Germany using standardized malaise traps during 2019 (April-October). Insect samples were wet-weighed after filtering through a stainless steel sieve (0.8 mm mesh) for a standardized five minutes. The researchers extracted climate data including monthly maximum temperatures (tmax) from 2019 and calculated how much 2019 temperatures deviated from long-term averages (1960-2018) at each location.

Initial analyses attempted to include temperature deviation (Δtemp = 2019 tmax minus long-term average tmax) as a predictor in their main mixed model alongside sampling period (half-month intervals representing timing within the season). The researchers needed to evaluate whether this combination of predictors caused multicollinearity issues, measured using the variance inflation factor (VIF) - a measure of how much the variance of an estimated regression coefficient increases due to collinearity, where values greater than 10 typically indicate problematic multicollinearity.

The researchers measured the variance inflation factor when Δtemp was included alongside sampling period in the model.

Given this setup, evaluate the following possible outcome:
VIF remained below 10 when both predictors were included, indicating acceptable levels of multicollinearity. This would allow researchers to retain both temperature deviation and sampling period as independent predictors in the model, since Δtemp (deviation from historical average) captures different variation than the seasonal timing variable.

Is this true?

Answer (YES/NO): NO